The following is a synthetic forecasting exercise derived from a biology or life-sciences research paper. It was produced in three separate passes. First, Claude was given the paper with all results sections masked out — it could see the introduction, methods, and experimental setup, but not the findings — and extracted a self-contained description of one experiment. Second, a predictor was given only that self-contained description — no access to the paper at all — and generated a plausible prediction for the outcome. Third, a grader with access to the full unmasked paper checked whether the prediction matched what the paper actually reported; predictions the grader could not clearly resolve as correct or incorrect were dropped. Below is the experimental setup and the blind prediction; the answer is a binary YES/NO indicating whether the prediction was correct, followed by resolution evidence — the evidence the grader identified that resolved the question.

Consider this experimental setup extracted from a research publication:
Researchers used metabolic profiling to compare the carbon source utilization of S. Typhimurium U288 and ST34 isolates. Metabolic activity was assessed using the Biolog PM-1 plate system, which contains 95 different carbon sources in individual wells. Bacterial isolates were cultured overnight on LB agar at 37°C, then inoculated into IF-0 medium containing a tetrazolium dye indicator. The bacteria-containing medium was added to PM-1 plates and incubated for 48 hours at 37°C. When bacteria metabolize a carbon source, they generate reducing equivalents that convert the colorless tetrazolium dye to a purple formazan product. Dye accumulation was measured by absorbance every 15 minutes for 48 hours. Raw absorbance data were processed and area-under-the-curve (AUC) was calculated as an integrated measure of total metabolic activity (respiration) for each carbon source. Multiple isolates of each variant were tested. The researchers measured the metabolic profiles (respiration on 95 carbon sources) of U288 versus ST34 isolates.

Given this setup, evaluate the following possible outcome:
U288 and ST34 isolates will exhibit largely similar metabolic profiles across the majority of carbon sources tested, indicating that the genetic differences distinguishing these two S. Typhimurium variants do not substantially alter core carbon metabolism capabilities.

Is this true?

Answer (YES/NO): YES